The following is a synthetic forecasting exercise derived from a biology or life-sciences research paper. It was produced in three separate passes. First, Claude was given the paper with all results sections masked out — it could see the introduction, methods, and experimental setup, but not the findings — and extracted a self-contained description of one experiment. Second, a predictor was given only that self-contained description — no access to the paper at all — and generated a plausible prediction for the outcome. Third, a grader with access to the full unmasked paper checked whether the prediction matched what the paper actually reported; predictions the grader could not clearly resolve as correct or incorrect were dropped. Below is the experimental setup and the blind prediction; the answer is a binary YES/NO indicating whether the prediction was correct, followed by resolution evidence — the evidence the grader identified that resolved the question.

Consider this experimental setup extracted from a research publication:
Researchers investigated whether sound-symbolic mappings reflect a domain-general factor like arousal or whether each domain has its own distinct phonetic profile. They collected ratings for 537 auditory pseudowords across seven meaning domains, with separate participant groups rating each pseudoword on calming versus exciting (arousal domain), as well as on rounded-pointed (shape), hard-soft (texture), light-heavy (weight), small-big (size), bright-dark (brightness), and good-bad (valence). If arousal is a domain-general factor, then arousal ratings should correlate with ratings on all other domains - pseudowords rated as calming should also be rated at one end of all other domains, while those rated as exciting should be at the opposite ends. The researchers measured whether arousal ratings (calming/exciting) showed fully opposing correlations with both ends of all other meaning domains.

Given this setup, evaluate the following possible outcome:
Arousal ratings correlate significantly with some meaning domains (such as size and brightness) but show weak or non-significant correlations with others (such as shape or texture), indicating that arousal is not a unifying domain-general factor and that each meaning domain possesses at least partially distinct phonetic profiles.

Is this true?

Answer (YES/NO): NO